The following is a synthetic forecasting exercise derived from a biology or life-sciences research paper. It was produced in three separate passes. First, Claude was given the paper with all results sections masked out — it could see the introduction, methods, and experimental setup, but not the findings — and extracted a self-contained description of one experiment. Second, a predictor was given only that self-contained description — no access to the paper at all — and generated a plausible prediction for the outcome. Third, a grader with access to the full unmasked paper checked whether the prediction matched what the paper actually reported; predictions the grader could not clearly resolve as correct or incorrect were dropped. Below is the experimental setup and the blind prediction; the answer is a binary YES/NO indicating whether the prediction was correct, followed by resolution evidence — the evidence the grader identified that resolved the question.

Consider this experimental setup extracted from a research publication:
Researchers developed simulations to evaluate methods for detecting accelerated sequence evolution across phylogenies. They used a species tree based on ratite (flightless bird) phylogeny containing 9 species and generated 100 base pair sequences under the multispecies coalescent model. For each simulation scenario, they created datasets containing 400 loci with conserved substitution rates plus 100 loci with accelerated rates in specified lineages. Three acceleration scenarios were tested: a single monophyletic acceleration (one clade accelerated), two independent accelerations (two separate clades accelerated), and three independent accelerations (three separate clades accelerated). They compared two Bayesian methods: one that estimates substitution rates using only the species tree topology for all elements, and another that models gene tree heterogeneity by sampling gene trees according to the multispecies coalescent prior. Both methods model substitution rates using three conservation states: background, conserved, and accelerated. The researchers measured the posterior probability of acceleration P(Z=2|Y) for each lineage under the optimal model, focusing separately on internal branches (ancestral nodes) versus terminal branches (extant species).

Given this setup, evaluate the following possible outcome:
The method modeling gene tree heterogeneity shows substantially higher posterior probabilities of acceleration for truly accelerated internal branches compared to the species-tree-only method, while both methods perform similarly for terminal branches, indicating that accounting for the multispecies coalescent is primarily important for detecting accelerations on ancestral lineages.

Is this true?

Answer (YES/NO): YES